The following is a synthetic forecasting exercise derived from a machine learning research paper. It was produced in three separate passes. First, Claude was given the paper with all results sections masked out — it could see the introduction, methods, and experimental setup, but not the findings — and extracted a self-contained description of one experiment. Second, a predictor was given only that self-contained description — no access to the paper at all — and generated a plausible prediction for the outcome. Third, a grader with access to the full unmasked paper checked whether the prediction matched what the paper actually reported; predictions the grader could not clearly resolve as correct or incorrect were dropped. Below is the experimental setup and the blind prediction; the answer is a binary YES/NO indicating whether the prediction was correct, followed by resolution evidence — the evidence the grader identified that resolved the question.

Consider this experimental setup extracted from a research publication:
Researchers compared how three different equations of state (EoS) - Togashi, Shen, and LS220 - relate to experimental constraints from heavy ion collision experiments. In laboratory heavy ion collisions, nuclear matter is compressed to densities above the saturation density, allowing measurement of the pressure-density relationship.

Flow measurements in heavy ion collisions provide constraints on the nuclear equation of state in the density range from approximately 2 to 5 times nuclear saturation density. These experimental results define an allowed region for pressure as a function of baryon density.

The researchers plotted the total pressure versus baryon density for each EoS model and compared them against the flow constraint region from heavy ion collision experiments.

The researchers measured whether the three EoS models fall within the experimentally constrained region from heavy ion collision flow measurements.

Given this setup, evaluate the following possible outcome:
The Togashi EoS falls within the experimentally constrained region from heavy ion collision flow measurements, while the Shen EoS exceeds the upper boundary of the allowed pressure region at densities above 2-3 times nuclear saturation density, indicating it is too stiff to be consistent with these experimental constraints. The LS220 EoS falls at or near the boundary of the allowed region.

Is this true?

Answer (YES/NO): NO